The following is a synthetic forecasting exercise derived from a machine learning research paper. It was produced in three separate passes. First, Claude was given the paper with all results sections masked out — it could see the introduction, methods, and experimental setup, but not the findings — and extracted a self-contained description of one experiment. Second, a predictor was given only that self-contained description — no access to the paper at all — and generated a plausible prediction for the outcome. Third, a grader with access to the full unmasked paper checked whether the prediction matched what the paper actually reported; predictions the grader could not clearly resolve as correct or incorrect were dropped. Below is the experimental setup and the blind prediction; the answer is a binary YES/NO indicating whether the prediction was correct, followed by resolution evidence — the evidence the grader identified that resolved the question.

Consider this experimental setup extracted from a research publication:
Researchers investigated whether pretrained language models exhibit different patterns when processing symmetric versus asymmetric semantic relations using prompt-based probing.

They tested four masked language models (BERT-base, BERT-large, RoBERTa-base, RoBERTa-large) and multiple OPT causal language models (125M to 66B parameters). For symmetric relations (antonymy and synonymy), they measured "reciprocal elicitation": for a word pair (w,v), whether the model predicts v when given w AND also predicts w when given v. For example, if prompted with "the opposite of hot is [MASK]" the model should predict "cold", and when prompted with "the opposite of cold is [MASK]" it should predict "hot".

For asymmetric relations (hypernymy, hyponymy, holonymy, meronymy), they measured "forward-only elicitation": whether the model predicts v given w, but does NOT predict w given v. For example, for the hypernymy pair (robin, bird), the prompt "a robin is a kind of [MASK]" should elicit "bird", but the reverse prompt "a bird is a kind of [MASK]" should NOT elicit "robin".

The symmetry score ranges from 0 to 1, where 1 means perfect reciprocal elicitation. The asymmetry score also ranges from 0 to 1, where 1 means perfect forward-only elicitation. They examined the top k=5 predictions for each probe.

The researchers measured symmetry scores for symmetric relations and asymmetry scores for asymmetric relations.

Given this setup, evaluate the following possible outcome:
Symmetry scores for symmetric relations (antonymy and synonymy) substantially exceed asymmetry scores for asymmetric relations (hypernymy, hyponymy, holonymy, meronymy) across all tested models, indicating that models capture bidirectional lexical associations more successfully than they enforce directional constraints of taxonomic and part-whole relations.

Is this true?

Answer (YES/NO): NO